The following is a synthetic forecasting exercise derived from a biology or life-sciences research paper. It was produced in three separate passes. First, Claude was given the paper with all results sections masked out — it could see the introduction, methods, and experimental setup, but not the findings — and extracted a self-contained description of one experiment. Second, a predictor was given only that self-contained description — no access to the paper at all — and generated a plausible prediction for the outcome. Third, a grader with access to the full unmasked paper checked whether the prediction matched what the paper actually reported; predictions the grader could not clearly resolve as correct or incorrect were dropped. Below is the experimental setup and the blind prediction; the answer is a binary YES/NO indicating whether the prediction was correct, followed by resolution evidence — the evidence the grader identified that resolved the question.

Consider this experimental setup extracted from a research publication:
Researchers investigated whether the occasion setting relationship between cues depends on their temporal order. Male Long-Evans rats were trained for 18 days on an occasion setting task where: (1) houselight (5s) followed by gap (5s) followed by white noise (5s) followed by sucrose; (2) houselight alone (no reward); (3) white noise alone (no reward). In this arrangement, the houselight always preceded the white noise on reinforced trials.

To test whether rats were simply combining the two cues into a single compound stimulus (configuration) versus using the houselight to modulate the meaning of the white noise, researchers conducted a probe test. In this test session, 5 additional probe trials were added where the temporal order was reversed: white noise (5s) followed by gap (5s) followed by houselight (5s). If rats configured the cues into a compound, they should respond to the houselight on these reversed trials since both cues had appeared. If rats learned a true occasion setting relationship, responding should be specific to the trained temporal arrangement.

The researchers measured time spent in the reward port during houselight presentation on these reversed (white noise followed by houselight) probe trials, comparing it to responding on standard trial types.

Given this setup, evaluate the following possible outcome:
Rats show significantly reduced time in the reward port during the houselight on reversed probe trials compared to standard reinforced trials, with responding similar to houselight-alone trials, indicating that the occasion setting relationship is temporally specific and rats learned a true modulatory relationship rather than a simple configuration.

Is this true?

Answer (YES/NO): YES